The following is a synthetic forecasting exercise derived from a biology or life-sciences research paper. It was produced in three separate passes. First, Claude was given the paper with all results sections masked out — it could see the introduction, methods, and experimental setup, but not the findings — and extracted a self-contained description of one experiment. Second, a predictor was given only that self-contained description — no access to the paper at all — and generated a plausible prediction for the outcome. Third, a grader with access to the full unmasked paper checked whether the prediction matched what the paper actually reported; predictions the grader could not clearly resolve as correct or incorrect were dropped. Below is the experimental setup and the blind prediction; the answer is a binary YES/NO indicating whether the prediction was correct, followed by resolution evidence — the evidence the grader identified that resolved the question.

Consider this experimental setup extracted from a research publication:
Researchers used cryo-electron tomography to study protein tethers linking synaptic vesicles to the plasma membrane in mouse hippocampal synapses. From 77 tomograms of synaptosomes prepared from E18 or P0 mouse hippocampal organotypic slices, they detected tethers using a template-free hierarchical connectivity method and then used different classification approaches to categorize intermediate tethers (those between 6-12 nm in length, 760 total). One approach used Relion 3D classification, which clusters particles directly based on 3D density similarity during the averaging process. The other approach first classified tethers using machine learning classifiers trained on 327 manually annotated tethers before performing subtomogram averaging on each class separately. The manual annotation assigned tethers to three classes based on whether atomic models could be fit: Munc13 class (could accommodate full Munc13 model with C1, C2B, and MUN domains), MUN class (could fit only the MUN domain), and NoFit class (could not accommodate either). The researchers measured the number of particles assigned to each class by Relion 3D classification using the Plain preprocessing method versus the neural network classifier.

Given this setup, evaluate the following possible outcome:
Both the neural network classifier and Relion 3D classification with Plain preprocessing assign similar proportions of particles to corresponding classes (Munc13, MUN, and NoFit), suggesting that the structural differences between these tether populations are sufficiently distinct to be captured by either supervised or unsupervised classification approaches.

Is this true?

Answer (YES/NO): NO